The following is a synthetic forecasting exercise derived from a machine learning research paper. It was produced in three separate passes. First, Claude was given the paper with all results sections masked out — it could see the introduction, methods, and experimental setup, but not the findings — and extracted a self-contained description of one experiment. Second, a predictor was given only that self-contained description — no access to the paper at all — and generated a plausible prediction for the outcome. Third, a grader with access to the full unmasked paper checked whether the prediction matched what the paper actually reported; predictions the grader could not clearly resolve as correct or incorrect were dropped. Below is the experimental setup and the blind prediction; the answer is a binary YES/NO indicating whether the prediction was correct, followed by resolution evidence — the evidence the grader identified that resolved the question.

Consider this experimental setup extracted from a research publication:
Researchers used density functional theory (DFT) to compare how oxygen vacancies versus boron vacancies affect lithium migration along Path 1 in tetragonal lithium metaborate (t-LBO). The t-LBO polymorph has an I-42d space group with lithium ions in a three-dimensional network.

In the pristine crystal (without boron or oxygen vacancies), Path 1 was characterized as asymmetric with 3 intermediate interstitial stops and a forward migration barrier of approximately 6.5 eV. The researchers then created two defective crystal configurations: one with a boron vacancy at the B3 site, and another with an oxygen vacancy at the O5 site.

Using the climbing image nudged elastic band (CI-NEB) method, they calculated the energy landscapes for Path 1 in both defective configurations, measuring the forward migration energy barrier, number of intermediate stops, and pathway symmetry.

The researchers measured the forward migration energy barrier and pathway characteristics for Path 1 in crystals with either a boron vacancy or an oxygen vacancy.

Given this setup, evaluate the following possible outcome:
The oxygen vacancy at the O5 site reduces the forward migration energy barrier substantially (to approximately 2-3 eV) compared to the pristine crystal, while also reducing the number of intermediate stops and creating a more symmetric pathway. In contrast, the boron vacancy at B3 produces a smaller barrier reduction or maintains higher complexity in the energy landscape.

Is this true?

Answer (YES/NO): NO